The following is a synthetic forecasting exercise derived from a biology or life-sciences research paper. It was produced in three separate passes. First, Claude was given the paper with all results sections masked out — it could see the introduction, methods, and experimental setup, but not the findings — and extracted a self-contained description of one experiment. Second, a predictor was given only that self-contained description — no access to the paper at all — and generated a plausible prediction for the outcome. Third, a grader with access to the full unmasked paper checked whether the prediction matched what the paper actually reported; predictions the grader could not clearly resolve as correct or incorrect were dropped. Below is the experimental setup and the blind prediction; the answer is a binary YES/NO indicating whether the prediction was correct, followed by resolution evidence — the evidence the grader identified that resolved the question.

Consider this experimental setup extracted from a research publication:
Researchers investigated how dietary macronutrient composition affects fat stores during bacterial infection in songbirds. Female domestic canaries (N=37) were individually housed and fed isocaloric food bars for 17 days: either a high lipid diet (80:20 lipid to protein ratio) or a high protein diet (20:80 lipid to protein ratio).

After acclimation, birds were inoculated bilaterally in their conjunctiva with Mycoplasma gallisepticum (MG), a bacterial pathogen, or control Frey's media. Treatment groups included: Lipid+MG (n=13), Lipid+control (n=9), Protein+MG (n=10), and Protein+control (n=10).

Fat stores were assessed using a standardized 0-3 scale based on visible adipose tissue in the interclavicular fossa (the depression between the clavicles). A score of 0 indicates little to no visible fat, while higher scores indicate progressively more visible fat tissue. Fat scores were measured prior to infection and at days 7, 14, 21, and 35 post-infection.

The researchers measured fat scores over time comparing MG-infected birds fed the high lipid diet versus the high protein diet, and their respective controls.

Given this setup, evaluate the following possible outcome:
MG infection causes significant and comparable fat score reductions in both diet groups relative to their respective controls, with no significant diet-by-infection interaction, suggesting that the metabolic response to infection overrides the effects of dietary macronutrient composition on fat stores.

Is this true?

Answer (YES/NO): NO